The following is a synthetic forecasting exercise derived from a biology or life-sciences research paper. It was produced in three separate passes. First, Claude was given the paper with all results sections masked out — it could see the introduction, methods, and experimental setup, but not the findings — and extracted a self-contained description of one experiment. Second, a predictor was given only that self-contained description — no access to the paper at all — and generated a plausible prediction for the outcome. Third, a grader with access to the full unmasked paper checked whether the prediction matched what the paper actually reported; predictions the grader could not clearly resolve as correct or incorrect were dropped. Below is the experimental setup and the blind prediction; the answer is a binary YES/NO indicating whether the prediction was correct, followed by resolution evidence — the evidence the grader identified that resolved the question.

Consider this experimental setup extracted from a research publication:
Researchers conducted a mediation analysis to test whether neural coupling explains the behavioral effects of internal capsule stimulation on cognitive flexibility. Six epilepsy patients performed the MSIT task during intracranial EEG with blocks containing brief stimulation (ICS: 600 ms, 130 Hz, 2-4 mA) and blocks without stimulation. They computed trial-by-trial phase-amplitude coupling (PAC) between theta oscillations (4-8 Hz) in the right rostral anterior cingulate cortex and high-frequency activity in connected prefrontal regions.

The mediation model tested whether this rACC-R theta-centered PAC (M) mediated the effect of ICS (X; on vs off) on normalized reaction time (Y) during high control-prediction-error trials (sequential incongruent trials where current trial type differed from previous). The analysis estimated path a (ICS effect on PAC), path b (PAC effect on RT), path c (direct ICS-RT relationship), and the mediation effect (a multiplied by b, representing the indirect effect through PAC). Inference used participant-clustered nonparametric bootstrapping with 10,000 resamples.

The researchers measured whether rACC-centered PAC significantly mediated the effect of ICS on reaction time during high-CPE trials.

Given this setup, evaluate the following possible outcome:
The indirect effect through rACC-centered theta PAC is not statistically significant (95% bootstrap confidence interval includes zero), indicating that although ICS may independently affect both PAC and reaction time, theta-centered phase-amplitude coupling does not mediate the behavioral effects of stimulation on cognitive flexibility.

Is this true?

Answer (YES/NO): NO